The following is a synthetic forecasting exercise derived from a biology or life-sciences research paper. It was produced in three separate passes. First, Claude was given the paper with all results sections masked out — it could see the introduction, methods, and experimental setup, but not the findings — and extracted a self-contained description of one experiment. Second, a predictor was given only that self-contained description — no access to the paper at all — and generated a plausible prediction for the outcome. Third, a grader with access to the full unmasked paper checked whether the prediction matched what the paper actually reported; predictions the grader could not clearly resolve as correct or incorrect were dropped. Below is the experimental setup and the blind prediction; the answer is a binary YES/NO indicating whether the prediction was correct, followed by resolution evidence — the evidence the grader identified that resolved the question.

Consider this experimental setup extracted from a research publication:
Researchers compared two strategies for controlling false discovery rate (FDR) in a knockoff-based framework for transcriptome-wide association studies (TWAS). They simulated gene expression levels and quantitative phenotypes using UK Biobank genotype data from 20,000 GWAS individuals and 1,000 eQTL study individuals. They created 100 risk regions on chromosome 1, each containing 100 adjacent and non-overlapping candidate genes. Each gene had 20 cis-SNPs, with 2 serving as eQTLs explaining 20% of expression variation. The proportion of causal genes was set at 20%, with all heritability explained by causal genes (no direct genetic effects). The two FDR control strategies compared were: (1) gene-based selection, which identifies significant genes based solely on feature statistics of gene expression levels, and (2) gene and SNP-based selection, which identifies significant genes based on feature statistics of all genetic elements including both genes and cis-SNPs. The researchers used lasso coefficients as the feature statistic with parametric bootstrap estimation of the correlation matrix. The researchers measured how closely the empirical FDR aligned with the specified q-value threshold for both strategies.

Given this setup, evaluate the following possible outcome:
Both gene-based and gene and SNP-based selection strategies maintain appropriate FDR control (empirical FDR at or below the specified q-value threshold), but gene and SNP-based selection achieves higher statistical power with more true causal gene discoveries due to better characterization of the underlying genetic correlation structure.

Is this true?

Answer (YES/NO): NO